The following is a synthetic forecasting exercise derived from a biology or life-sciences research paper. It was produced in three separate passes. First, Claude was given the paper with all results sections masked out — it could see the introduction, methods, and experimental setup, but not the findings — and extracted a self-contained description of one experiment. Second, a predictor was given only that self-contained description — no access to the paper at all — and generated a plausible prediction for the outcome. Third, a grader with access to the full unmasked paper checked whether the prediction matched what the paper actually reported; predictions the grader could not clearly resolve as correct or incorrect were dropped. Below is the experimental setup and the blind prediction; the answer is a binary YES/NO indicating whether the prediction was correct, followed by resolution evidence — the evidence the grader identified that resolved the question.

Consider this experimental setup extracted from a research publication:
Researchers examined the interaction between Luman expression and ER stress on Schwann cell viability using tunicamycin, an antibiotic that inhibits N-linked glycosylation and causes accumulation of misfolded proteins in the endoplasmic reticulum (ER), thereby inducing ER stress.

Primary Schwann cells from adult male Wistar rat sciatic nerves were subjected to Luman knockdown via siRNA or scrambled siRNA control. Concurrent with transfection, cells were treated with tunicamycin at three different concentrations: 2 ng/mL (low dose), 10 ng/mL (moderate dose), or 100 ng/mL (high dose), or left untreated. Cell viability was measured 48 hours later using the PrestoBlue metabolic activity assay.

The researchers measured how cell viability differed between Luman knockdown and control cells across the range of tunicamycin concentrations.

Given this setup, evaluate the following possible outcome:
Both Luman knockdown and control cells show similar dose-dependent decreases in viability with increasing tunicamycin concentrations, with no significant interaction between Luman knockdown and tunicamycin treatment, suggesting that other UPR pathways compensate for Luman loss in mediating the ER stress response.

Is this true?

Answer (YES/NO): NO